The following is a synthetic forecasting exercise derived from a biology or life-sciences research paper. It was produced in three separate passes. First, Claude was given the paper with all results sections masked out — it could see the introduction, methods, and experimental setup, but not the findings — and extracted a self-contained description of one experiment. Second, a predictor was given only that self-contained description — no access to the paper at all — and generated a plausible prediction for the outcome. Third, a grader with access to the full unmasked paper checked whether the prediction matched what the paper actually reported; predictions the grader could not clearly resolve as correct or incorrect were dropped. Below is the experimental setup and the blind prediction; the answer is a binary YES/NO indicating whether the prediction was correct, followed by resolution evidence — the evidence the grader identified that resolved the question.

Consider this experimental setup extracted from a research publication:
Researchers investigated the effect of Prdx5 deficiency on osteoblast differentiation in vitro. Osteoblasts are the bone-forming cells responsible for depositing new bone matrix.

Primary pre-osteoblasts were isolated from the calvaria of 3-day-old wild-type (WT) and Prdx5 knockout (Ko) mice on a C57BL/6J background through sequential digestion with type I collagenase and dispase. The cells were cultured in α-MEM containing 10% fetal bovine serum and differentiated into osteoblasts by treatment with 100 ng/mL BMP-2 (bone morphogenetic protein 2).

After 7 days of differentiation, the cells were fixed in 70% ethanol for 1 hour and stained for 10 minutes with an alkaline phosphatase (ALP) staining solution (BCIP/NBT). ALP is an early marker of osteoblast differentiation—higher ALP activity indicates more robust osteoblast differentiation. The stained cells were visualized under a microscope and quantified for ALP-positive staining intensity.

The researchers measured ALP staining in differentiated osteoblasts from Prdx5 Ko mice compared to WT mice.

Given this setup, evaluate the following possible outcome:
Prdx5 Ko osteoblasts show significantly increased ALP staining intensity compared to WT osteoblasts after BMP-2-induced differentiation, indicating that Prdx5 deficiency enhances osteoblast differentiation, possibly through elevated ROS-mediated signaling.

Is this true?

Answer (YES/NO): NO